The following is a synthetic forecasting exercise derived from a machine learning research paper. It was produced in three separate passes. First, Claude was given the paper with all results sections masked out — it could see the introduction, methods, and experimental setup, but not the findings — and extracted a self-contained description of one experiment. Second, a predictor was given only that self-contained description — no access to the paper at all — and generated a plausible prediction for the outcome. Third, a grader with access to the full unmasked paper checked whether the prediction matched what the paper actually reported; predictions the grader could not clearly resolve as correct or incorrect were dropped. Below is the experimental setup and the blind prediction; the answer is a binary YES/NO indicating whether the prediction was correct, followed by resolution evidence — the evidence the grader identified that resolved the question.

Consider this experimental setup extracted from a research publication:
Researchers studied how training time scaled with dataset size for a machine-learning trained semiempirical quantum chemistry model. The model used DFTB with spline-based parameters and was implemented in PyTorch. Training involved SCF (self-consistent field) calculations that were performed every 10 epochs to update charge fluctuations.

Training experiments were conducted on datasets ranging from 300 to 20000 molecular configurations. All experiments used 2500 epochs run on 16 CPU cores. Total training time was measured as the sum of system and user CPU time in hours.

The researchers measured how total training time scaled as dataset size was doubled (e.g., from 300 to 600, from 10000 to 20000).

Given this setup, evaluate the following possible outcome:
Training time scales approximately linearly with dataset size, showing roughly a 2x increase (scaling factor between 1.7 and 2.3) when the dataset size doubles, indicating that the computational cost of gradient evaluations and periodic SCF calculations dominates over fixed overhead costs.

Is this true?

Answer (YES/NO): NO